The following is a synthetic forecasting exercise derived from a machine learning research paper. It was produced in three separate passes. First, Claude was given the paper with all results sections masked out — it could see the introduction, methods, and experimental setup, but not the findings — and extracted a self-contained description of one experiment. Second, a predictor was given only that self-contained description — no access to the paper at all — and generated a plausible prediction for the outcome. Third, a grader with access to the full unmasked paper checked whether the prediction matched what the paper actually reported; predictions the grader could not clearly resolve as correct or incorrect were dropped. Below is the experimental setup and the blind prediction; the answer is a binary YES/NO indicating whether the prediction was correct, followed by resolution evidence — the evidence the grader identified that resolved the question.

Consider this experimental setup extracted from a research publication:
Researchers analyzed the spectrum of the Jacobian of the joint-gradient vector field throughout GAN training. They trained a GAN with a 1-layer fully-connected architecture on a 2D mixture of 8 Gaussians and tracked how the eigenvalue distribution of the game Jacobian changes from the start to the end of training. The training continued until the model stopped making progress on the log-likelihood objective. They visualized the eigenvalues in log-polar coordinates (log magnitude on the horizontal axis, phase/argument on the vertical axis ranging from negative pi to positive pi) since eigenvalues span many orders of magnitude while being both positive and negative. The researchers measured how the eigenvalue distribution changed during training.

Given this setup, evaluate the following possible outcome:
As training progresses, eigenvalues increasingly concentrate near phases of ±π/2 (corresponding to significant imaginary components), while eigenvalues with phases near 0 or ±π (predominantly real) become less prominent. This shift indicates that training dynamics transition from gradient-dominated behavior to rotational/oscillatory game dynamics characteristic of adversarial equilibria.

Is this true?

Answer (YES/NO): NO